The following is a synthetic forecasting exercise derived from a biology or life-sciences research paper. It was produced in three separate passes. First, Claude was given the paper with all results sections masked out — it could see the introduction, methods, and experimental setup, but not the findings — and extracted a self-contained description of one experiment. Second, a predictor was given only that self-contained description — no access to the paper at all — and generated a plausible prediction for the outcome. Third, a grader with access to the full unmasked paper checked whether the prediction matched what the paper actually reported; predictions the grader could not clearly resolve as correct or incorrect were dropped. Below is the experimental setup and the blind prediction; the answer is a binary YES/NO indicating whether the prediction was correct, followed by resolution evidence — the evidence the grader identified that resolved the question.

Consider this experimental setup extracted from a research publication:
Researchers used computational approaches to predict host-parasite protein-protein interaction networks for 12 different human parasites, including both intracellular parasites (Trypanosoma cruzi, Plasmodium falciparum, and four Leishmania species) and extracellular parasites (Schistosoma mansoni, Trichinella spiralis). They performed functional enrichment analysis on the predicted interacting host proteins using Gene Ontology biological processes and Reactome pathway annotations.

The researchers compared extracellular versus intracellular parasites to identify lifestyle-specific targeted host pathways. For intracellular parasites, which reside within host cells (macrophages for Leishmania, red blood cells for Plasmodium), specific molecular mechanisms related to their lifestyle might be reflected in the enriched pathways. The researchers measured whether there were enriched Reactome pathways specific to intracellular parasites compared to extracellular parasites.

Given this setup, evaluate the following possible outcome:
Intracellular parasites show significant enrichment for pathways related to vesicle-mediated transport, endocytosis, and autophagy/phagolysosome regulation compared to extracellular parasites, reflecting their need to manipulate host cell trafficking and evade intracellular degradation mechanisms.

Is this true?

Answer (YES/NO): NO